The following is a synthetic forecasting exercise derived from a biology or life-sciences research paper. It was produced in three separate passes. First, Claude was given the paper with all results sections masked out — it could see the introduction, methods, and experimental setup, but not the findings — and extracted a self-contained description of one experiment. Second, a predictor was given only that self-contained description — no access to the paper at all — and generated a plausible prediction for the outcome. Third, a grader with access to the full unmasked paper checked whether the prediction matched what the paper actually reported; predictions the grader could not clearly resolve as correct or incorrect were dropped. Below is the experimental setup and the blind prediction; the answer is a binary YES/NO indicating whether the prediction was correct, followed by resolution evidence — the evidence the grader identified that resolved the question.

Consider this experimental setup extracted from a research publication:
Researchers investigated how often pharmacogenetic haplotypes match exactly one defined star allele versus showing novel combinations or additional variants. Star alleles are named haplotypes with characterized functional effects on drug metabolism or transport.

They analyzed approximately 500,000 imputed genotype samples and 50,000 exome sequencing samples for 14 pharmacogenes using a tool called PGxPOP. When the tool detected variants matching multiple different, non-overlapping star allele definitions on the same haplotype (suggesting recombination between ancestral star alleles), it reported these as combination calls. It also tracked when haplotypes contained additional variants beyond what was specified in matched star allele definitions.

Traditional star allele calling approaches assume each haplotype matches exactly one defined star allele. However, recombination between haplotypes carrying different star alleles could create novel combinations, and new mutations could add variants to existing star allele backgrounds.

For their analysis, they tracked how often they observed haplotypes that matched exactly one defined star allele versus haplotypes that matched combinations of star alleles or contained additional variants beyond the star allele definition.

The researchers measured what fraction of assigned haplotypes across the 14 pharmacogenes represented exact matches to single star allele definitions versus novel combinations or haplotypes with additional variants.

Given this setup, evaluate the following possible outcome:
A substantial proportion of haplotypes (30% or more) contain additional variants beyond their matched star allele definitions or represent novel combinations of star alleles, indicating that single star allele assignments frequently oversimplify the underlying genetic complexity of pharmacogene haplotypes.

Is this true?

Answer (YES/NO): NO